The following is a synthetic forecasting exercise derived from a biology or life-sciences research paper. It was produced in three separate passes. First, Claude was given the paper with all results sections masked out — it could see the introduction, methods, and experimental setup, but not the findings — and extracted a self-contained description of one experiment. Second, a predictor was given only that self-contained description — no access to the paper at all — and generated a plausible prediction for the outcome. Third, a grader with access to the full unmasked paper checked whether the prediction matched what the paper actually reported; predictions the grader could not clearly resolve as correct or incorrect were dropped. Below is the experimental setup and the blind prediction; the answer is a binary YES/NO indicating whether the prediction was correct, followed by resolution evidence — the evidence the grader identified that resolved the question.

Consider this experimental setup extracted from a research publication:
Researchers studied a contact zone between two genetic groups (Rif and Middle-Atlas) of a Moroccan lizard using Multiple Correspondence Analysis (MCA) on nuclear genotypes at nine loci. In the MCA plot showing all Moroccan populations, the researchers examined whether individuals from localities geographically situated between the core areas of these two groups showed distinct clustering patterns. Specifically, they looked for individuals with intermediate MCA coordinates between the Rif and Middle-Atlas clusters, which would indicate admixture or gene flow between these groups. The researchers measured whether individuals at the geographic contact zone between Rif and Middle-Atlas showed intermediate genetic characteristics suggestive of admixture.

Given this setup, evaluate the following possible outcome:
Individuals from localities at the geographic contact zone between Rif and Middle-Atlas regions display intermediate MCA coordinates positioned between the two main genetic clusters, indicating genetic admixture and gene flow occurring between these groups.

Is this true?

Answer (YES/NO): NO